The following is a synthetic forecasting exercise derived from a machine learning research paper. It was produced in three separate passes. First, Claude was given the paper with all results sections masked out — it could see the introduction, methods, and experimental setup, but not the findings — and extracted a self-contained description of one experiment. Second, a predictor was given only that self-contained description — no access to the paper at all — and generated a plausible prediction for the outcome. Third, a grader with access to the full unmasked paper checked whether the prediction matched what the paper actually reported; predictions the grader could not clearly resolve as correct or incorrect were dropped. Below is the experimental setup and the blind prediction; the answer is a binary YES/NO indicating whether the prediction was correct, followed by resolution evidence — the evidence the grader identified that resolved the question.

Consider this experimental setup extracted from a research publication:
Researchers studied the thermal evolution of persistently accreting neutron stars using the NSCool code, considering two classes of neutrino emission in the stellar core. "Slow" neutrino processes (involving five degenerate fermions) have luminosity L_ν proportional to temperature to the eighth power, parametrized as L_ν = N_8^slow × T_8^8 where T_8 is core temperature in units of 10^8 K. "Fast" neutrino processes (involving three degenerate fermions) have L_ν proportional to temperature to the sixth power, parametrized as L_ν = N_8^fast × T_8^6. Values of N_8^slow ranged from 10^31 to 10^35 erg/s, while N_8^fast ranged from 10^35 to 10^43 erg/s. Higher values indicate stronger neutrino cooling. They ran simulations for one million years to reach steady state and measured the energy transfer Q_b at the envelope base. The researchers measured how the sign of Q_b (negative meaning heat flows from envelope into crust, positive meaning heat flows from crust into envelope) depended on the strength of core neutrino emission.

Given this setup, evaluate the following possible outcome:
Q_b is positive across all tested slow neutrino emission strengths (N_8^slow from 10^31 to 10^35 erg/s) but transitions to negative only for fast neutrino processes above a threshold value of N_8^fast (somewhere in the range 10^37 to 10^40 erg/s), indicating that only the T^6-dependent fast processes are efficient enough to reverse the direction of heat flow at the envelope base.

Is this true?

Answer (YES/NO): NO